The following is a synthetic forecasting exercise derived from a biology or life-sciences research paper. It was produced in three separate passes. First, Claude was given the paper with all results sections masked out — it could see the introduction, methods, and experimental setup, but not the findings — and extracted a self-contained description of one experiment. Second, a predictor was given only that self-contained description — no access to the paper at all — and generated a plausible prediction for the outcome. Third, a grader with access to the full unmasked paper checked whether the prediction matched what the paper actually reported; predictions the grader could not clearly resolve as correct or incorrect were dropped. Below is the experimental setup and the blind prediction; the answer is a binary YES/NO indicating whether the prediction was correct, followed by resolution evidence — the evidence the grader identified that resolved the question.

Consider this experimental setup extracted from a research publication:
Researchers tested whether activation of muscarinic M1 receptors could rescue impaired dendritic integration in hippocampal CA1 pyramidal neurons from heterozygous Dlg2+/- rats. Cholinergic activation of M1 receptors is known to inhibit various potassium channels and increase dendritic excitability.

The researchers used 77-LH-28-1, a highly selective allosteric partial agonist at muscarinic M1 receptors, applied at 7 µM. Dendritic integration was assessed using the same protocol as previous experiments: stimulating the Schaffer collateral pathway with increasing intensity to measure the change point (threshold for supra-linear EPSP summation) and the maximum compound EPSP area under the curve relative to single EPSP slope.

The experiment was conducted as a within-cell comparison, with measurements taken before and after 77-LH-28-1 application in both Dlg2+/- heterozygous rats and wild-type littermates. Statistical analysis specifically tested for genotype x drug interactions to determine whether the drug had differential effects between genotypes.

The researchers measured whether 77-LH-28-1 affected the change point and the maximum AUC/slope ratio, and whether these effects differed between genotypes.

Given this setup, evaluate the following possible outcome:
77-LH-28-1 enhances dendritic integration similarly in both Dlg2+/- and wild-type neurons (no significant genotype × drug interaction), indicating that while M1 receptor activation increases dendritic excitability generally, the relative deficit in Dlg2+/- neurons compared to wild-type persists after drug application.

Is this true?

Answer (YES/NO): YES